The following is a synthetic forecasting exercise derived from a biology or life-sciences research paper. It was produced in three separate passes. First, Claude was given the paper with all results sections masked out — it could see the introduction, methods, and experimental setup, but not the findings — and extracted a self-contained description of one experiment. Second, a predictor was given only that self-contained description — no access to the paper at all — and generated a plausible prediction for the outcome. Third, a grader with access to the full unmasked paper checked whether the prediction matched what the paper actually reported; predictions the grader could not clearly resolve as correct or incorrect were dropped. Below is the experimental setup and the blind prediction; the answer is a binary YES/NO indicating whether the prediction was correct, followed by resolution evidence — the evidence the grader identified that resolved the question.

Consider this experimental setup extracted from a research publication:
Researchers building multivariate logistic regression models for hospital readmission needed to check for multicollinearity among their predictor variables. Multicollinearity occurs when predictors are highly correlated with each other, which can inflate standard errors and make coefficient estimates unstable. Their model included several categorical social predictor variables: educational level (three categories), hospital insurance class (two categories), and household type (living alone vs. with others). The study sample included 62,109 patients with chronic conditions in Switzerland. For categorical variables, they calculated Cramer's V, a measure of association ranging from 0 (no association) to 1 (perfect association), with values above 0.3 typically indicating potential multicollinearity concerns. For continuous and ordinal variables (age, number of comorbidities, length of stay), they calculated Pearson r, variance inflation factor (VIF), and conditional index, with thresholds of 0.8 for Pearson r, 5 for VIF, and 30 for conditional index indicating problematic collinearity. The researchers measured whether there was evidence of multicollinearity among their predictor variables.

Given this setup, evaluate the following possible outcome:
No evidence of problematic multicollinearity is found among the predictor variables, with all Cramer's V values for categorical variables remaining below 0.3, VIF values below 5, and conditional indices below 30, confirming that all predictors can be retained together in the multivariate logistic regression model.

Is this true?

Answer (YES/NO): YES